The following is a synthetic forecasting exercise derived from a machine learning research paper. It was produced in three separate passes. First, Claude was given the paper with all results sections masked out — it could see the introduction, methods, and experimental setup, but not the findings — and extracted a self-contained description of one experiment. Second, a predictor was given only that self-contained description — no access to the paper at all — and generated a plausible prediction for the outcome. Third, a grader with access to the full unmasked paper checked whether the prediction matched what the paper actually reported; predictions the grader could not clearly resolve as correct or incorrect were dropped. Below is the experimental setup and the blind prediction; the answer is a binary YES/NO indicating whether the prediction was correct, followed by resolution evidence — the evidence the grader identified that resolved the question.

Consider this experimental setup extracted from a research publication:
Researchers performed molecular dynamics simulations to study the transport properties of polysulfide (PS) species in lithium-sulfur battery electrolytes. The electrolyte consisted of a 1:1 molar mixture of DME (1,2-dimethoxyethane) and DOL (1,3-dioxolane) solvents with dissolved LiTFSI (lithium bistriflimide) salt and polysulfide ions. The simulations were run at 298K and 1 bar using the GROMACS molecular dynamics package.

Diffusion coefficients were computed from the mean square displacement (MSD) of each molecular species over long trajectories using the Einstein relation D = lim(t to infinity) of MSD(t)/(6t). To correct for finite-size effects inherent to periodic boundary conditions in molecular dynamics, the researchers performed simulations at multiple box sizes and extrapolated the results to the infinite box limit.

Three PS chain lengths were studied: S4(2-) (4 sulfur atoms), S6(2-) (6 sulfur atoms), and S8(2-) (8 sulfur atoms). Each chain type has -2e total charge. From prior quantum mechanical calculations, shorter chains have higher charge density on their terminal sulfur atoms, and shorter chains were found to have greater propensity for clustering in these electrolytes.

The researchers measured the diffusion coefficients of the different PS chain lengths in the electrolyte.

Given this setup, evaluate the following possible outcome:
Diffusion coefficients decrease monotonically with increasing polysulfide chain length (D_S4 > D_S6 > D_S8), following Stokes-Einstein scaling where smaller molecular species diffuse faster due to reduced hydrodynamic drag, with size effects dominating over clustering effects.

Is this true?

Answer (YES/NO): YES